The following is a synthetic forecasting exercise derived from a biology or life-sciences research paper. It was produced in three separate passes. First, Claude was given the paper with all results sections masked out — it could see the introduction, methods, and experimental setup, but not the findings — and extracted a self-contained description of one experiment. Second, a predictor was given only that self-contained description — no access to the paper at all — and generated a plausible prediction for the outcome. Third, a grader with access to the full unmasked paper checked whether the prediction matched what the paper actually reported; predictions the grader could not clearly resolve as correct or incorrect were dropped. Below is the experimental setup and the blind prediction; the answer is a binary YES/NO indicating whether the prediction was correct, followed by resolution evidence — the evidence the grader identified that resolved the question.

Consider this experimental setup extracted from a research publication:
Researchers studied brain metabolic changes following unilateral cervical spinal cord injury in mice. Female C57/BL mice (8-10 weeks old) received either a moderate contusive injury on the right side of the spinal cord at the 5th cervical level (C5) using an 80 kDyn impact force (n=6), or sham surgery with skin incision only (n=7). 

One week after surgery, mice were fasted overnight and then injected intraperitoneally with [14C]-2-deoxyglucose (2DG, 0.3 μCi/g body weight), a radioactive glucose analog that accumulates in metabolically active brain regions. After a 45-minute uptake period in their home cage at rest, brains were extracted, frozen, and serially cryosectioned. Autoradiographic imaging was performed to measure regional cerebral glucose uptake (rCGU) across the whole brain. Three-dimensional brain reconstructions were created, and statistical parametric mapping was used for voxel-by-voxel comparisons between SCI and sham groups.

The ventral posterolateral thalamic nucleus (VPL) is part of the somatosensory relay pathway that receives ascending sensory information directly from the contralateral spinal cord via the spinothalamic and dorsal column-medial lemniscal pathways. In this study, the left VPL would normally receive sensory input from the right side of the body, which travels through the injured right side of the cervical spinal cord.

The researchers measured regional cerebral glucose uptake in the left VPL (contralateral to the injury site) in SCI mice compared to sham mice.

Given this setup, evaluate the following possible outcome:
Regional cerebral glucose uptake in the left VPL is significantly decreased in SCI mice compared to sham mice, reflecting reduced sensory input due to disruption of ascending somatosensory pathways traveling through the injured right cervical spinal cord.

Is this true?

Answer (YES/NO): YES